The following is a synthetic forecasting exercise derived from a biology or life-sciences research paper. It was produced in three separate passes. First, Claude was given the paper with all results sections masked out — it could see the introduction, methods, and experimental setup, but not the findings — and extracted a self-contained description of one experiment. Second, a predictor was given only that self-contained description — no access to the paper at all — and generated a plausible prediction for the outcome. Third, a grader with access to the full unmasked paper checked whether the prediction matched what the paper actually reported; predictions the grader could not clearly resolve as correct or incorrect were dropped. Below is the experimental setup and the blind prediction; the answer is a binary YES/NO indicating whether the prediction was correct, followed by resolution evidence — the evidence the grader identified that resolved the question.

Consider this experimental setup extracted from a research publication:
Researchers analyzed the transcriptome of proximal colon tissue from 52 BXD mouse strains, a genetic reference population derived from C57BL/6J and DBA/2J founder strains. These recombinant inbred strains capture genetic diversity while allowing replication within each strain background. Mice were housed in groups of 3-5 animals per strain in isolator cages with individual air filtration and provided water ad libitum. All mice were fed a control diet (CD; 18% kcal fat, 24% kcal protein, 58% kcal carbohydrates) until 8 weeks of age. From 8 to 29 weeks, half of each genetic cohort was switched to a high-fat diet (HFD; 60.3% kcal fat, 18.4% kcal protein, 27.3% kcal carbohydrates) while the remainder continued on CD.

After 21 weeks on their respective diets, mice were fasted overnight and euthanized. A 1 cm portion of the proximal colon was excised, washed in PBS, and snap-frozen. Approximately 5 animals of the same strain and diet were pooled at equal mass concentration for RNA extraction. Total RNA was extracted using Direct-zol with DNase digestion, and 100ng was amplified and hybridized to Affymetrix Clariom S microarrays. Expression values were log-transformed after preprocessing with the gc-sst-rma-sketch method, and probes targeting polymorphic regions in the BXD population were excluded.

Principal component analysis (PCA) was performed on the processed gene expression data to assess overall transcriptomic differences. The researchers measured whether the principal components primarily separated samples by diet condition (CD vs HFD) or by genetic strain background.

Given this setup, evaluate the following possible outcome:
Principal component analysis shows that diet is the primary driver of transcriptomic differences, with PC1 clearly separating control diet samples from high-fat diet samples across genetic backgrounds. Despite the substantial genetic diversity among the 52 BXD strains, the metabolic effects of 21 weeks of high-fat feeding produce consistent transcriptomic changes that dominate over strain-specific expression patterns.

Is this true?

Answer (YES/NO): NO